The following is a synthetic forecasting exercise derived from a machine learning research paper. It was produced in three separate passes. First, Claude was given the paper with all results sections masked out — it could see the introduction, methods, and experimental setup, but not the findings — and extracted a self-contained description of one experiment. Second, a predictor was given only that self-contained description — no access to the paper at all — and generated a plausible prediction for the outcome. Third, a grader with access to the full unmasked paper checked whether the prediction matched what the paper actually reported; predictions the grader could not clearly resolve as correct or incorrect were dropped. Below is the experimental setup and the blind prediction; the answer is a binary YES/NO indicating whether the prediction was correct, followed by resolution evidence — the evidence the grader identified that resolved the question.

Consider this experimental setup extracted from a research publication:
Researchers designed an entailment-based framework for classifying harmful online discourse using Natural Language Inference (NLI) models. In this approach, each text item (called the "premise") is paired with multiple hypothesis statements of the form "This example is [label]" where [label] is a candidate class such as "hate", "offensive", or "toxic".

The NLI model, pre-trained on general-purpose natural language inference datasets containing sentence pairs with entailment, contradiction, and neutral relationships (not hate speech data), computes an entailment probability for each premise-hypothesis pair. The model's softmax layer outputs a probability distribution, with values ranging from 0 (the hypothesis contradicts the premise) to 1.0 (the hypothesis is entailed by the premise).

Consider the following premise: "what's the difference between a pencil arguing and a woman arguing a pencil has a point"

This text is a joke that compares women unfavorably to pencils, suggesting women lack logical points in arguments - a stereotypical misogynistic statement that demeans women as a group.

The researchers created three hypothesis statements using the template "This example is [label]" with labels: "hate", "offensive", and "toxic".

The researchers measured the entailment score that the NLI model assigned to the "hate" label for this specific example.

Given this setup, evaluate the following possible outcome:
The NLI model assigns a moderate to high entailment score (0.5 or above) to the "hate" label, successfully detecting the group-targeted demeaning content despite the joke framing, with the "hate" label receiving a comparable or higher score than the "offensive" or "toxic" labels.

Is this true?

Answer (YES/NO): NO